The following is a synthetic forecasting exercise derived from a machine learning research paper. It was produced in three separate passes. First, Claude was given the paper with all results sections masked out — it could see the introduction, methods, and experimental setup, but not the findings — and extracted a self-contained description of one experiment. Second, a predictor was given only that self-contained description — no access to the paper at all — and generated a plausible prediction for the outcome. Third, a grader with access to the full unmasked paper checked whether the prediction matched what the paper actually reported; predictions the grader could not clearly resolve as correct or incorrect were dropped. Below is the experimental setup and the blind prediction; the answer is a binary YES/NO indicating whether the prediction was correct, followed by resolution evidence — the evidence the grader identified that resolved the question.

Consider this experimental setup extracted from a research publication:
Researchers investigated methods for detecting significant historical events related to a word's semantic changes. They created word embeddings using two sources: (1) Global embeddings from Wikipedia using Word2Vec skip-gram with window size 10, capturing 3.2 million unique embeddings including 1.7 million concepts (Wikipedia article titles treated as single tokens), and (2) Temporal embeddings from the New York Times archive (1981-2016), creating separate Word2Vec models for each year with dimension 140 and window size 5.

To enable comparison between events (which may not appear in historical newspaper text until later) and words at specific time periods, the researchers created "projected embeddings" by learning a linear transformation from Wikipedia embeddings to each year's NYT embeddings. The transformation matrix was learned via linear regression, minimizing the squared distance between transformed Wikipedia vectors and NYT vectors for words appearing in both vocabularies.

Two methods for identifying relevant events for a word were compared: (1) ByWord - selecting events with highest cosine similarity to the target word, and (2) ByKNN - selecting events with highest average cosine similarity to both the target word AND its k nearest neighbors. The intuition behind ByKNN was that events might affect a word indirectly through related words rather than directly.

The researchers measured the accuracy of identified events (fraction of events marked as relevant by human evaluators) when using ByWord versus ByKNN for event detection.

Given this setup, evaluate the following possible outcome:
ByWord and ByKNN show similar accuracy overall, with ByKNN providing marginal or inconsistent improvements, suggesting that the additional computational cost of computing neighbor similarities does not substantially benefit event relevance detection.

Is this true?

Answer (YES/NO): YES